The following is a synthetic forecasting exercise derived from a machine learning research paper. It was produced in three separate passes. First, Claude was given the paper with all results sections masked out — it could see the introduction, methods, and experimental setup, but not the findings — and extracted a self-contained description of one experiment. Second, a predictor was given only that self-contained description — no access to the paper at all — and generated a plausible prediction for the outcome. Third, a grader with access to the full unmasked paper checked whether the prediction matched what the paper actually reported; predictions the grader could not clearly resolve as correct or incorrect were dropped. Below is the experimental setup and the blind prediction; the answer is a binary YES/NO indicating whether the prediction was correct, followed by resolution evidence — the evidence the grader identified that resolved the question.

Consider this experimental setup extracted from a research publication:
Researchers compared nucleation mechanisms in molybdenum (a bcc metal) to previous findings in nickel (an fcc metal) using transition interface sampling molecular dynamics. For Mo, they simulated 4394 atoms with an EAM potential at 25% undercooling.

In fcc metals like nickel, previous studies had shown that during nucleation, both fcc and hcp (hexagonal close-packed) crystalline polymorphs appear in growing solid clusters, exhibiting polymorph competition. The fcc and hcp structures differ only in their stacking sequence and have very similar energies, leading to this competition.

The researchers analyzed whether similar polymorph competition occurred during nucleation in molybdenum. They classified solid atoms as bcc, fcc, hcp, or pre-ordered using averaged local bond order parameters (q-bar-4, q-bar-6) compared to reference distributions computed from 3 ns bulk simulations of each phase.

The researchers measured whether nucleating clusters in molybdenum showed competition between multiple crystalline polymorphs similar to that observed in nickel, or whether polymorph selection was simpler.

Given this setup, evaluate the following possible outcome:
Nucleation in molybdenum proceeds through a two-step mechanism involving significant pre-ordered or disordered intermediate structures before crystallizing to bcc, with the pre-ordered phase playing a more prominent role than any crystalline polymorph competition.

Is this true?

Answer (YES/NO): YES